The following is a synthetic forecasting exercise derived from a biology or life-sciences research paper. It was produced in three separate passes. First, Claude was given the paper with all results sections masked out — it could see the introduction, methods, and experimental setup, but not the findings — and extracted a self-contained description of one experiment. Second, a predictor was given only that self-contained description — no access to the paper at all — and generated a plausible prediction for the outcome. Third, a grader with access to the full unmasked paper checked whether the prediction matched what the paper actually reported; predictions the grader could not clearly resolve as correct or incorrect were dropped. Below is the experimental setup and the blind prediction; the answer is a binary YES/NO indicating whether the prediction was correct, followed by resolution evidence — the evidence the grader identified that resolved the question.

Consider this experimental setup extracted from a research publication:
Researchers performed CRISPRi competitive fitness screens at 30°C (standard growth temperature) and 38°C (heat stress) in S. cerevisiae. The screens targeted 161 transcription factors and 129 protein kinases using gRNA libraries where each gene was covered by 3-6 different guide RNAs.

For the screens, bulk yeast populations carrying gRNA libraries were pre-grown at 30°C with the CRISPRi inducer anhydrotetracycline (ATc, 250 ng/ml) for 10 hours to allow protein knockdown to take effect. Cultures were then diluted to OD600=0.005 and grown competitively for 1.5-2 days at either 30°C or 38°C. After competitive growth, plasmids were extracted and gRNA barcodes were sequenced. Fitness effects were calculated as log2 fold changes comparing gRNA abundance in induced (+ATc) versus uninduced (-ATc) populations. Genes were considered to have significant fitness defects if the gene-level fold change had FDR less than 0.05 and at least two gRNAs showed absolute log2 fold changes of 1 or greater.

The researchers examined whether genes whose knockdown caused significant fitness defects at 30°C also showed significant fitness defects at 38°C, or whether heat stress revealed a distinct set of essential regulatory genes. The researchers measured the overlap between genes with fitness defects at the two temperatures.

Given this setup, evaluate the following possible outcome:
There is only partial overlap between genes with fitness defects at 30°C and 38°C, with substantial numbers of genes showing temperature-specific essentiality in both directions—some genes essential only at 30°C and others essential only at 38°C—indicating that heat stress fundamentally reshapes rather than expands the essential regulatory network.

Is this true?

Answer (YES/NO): NO